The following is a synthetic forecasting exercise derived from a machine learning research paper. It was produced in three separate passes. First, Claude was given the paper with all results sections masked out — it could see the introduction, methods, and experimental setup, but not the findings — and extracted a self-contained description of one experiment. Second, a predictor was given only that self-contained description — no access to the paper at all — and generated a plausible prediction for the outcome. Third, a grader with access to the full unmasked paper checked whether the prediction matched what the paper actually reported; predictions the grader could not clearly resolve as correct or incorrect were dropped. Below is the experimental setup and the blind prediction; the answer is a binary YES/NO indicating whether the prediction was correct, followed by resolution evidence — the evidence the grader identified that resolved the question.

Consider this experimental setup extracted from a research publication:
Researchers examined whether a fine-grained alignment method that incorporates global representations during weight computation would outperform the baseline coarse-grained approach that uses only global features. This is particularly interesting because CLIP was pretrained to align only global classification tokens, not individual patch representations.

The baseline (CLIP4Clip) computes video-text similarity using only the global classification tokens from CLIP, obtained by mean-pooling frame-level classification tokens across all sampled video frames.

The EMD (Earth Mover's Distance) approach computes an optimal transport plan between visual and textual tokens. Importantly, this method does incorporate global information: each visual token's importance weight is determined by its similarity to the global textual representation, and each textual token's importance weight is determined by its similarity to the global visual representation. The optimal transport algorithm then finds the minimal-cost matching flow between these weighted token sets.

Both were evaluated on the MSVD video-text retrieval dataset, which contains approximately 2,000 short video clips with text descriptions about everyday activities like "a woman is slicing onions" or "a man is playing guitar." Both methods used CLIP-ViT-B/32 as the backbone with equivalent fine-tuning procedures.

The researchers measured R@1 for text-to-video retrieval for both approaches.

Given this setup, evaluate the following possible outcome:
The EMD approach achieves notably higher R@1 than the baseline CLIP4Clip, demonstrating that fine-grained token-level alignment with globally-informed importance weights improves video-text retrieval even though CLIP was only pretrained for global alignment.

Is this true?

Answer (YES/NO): NO